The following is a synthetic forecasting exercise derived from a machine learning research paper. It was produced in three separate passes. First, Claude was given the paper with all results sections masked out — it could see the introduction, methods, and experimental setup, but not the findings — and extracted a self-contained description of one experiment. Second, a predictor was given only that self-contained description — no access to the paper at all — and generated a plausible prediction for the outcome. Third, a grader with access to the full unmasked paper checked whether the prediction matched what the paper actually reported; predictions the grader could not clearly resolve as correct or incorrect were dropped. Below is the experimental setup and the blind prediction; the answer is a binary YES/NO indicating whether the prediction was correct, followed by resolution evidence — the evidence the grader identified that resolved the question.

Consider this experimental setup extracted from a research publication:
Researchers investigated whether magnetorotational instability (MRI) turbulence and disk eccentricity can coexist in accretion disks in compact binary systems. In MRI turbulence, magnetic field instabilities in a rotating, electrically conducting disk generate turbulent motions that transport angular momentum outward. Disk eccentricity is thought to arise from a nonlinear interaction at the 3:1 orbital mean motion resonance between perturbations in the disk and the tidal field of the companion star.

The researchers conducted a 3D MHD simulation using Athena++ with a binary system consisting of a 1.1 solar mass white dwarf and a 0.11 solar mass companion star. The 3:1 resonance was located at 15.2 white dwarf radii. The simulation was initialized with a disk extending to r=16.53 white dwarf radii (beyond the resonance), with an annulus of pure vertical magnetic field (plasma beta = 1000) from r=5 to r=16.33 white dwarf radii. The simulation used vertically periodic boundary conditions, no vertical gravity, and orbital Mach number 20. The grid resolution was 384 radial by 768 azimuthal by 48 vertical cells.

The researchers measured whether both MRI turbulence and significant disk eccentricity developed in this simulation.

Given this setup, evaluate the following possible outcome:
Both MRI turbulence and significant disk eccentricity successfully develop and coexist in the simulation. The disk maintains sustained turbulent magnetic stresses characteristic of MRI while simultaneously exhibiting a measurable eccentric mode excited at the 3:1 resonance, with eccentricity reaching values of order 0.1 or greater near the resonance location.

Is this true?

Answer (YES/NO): YES